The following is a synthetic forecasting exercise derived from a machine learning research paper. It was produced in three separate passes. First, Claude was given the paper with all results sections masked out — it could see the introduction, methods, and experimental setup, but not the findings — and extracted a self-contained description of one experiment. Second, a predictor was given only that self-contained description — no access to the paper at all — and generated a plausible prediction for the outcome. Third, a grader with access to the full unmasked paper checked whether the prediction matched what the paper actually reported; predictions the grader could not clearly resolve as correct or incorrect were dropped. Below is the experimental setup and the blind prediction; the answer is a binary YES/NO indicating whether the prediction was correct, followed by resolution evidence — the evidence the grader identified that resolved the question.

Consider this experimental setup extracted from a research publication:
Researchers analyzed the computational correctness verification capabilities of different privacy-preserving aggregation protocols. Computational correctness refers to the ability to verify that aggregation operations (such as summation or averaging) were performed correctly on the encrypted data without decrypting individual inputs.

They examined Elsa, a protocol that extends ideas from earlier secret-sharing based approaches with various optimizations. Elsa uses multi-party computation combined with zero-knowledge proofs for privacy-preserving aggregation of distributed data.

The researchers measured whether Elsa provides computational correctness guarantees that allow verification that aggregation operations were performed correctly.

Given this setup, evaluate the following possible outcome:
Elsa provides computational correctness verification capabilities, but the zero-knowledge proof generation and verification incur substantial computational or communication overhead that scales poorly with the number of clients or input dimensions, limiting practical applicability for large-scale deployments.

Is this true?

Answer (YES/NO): NO